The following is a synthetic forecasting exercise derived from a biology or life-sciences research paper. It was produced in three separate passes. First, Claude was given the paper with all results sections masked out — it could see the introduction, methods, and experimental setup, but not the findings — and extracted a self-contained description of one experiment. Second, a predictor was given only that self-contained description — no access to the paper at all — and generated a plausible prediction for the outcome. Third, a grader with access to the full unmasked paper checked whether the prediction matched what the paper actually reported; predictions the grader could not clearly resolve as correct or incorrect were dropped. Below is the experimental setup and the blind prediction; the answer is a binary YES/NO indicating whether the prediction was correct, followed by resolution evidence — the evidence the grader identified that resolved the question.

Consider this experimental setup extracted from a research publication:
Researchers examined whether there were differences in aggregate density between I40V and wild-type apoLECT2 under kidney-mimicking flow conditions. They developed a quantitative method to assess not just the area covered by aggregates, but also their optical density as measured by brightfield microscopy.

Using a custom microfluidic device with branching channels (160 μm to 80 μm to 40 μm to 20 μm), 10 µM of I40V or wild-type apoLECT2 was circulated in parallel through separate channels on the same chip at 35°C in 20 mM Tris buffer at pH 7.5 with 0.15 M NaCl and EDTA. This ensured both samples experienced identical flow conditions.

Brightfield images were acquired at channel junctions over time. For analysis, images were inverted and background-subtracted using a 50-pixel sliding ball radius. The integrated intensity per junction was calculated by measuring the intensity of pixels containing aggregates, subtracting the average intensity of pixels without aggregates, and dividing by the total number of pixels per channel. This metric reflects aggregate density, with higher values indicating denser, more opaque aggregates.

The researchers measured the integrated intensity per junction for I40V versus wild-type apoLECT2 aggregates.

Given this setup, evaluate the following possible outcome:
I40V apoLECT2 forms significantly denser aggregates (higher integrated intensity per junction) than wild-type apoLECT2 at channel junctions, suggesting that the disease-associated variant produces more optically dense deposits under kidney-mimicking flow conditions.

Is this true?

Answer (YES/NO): YES